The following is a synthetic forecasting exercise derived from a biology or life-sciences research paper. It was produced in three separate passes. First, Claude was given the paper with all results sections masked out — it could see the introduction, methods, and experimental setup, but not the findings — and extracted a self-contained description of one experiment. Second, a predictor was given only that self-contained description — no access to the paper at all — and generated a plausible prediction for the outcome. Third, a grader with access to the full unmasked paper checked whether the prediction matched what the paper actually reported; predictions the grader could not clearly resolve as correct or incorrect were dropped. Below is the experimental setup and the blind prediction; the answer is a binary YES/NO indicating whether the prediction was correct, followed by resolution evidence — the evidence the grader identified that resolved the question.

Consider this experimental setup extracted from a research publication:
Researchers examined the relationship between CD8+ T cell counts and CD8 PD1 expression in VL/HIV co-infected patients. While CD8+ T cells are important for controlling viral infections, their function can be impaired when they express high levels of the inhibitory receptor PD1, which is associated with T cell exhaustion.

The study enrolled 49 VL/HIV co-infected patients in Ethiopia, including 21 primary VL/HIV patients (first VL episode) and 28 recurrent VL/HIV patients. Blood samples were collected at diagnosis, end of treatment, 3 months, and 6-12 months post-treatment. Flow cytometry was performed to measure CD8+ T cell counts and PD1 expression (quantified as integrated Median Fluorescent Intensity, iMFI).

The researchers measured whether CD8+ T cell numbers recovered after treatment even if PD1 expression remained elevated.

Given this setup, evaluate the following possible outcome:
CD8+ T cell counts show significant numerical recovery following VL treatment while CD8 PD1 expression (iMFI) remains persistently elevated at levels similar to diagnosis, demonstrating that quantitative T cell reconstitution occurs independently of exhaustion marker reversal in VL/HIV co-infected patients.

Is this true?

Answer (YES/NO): NO